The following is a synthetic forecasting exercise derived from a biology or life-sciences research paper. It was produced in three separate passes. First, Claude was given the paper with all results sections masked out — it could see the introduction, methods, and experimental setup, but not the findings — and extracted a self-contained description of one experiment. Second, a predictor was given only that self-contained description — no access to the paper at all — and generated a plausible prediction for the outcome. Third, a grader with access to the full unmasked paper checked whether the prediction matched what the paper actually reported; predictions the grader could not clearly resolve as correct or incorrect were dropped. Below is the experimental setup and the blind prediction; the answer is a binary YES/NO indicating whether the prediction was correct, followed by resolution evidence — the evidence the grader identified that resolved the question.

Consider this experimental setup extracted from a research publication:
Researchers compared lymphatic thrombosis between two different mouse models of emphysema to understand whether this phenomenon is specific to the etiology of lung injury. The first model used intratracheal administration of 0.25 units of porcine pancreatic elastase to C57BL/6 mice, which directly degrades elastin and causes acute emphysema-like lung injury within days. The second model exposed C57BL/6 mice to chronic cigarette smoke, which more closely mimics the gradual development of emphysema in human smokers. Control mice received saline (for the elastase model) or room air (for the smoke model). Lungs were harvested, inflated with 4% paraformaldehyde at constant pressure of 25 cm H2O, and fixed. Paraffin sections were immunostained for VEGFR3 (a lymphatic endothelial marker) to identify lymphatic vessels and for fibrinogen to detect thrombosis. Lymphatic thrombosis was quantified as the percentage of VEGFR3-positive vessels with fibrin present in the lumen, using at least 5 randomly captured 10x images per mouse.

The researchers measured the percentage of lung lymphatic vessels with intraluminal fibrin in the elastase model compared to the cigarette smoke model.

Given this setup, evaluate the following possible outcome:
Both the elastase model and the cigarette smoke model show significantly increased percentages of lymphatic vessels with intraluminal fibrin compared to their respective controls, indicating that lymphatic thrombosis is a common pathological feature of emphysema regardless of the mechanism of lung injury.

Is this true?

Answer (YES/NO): NO